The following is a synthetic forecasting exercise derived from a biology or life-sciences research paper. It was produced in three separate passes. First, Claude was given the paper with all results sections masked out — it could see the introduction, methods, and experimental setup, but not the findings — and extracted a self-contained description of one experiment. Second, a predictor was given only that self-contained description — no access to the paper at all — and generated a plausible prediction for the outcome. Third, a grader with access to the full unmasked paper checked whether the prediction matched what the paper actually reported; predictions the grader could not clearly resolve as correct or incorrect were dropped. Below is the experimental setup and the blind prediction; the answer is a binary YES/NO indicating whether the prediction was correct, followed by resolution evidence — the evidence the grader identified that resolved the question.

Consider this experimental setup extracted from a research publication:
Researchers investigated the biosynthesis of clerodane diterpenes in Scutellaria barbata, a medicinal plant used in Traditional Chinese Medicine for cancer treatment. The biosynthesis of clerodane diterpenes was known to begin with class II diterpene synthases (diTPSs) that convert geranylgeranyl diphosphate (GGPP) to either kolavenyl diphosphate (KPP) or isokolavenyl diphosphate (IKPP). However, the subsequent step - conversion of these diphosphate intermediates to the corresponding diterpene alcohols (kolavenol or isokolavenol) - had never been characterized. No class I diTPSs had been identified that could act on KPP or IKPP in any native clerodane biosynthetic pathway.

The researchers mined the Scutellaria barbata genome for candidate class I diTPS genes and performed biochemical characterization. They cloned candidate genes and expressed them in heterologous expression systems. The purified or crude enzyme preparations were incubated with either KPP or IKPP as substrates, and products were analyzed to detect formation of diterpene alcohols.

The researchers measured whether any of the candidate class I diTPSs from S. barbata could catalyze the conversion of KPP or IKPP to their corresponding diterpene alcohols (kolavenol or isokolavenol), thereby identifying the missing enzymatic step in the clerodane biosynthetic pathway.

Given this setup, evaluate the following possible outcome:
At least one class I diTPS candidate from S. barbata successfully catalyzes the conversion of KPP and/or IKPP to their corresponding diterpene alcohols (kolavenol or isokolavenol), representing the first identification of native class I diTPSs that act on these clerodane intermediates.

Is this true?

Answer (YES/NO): YES